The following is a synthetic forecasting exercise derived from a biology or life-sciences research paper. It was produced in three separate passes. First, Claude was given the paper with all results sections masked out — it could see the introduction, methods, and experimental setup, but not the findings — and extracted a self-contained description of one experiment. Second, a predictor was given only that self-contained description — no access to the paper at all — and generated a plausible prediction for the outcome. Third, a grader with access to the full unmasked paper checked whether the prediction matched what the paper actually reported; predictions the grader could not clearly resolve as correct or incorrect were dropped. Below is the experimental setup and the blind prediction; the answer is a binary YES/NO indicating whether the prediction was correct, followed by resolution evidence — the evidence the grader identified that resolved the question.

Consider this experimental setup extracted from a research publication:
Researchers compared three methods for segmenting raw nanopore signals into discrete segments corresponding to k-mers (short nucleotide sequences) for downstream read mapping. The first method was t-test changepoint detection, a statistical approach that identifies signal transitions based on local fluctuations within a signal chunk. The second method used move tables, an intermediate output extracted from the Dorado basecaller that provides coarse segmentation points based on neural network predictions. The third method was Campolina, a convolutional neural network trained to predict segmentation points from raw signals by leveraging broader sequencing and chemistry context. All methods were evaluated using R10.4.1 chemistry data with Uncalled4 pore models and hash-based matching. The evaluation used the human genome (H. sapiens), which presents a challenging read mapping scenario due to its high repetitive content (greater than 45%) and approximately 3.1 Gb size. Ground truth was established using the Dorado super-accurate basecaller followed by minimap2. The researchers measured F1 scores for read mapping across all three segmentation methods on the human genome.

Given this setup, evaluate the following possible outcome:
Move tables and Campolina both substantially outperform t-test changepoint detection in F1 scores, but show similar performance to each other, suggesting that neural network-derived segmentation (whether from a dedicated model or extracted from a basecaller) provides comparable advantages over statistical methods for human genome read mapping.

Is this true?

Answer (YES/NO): NO